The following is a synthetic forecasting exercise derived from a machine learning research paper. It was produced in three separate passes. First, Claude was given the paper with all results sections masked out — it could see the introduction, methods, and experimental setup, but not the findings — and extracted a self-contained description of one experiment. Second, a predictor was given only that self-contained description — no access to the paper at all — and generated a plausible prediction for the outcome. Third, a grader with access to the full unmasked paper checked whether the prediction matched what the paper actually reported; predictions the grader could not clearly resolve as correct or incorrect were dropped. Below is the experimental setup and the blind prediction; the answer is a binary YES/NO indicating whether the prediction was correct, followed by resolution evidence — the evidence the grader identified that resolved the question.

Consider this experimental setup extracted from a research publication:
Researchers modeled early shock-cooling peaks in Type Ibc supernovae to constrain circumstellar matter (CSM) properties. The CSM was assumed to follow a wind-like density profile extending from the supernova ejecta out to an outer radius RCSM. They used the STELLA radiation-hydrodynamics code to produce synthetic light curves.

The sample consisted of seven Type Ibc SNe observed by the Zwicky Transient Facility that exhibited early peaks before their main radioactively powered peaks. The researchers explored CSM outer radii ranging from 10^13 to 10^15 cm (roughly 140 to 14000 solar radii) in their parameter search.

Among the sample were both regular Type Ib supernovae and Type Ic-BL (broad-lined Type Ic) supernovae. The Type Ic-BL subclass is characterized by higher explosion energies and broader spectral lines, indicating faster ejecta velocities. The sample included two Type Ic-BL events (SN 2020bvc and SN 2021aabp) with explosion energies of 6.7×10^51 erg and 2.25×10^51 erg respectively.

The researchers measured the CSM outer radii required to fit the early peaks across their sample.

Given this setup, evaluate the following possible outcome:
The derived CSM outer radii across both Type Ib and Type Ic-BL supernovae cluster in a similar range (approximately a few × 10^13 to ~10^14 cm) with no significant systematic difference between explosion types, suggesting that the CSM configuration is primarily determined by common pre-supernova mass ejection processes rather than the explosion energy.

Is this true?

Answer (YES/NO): NO